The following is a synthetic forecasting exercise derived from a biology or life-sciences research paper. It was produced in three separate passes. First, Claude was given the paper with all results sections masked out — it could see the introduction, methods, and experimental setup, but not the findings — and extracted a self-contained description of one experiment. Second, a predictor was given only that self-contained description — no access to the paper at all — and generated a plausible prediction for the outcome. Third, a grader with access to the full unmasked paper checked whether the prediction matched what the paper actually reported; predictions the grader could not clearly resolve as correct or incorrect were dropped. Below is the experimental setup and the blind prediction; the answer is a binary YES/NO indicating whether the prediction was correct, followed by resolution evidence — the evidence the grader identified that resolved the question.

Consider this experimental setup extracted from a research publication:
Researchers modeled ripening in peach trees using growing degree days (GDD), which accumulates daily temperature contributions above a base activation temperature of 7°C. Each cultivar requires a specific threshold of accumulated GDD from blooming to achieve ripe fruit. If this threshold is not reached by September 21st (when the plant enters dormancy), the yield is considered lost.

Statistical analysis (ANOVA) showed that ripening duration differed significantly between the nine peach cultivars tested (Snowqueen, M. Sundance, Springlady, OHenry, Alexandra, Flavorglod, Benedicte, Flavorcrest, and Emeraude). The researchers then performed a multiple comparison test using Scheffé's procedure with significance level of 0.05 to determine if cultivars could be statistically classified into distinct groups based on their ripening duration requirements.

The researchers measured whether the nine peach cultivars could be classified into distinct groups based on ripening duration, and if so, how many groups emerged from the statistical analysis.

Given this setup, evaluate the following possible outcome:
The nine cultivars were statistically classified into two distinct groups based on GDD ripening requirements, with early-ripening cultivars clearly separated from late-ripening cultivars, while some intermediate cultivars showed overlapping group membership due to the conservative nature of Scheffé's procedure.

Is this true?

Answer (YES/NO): NO